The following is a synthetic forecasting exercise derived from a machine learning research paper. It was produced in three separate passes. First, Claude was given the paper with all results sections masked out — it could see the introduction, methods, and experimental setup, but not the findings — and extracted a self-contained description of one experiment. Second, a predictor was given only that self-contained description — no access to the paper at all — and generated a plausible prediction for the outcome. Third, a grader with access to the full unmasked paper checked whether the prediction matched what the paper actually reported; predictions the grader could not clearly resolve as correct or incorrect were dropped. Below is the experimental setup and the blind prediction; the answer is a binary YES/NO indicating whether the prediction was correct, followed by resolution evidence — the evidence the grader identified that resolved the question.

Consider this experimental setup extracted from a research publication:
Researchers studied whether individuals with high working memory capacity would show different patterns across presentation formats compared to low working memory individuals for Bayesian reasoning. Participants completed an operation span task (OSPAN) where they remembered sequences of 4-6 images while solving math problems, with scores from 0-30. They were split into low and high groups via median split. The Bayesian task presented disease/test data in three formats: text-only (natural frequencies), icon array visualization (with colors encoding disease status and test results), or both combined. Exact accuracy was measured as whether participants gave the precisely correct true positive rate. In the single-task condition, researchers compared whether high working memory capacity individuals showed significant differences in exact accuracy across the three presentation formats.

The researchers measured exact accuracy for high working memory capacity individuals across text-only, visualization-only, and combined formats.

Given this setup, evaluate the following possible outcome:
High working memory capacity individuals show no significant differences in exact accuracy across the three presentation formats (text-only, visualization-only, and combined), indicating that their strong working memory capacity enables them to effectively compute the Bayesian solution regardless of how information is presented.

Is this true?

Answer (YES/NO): YES